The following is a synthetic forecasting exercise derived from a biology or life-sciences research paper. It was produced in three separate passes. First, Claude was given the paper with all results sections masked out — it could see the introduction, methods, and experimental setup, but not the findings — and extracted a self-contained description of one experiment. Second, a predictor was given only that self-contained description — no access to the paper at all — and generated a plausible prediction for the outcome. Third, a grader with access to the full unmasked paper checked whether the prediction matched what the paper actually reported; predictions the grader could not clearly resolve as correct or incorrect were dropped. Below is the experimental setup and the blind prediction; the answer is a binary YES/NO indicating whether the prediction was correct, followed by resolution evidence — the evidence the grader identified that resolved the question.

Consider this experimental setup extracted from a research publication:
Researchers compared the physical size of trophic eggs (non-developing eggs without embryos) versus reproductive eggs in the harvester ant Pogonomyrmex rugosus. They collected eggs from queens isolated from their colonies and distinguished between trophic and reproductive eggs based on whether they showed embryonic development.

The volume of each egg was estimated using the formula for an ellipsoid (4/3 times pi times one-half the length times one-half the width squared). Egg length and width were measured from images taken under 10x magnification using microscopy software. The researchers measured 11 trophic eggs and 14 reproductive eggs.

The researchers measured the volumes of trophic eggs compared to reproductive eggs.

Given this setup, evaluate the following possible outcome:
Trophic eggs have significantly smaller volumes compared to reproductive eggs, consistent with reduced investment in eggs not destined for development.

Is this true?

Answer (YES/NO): NO